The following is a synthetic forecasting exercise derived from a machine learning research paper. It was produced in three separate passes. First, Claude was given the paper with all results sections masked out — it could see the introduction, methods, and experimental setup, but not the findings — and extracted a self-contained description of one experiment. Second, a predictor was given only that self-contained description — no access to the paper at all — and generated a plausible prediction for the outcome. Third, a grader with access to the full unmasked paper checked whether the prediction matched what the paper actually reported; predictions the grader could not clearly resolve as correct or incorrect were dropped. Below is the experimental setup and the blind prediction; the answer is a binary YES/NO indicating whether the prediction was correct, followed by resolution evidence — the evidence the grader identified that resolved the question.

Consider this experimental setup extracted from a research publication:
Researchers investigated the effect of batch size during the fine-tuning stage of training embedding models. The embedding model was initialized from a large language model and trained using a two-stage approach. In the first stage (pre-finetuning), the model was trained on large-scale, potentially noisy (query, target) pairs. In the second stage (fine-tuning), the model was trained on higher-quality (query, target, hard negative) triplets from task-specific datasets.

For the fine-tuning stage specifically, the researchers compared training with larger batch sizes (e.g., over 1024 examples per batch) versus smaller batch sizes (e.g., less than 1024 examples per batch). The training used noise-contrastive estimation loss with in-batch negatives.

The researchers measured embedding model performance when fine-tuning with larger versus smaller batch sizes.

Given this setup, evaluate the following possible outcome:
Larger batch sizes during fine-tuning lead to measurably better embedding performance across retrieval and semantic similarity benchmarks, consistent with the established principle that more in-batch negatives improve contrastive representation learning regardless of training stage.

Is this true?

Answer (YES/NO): NO